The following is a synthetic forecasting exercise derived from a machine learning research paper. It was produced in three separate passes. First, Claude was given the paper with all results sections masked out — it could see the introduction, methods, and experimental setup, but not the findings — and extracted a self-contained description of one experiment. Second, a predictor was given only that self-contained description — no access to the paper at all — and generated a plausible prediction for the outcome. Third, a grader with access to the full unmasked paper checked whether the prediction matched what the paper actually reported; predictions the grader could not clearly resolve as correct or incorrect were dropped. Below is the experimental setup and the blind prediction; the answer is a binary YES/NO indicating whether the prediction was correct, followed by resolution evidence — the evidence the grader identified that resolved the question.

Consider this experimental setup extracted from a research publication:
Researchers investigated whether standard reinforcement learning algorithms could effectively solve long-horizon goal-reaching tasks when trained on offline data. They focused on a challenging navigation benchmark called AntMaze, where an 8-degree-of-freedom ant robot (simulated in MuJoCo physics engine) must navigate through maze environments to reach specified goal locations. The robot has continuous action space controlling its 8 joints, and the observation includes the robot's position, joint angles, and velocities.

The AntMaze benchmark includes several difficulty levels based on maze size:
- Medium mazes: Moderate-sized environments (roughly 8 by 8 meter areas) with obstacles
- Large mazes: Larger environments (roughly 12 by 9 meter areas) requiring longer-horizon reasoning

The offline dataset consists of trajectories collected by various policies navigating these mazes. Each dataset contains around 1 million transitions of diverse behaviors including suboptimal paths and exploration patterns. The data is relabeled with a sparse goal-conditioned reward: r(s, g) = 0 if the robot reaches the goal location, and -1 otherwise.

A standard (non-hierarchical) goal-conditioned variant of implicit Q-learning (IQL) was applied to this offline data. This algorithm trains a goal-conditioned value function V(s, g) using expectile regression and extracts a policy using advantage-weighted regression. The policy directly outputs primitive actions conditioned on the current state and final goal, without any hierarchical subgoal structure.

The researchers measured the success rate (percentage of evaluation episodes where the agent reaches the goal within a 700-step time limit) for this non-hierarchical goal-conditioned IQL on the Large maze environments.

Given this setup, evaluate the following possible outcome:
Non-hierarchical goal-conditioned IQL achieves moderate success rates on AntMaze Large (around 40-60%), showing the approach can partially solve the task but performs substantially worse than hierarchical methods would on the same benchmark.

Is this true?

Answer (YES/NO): YES